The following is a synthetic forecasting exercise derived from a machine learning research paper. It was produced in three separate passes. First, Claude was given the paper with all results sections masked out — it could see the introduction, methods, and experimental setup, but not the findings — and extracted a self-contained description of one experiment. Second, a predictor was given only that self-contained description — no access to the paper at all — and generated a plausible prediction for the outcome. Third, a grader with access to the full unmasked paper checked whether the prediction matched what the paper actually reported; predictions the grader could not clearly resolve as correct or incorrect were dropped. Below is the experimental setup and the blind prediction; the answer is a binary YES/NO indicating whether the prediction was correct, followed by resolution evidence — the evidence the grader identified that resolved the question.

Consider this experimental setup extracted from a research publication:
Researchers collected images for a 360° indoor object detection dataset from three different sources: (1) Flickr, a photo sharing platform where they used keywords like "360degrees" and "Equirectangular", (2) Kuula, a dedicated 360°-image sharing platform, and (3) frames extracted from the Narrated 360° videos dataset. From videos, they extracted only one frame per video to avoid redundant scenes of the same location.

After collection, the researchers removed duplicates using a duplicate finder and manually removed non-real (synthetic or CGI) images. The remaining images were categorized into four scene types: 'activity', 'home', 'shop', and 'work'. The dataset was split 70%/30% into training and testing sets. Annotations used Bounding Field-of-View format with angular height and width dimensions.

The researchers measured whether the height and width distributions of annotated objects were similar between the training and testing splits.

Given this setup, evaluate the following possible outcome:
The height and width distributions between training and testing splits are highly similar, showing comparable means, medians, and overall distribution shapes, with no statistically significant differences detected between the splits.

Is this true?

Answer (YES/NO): NO